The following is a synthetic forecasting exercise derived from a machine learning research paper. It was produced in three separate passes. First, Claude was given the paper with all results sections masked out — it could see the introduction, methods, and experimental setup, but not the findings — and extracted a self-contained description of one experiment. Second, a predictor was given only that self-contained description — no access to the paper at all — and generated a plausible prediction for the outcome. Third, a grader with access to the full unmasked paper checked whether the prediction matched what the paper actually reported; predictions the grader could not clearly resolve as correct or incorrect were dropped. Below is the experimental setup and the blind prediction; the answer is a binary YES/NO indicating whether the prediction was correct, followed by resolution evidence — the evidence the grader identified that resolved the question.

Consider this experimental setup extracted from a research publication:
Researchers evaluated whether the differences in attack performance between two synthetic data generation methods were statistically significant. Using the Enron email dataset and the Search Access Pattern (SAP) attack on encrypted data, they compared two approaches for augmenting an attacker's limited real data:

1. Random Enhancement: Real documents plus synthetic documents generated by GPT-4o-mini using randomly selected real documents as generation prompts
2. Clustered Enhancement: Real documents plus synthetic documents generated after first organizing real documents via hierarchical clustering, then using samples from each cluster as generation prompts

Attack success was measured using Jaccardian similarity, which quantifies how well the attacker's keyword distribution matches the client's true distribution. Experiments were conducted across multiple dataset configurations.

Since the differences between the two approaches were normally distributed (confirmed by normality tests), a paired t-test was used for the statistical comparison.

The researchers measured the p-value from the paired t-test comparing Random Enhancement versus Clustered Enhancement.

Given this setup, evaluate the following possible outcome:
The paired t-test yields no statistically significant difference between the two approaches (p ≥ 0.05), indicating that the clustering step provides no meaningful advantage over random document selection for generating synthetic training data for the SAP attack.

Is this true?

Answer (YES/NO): NO